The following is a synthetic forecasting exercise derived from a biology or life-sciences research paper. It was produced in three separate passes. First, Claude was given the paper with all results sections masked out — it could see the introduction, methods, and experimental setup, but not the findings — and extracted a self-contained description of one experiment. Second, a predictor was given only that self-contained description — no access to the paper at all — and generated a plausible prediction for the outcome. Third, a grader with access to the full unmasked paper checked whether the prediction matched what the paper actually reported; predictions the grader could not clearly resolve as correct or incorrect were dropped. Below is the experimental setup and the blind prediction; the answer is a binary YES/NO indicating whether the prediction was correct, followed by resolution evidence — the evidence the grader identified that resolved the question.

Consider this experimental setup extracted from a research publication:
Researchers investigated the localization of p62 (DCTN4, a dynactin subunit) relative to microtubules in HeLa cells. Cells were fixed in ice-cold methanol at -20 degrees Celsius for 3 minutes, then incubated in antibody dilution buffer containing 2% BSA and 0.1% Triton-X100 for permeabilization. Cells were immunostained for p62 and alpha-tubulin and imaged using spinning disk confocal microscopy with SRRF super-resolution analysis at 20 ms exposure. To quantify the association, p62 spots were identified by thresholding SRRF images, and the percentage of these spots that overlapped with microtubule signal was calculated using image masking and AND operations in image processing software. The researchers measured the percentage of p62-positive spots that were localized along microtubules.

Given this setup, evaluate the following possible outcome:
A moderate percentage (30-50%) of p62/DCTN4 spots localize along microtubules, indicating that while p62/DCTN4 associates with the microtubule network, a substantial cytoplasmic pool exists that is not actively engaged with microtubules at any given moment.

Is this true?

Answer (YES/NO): NO